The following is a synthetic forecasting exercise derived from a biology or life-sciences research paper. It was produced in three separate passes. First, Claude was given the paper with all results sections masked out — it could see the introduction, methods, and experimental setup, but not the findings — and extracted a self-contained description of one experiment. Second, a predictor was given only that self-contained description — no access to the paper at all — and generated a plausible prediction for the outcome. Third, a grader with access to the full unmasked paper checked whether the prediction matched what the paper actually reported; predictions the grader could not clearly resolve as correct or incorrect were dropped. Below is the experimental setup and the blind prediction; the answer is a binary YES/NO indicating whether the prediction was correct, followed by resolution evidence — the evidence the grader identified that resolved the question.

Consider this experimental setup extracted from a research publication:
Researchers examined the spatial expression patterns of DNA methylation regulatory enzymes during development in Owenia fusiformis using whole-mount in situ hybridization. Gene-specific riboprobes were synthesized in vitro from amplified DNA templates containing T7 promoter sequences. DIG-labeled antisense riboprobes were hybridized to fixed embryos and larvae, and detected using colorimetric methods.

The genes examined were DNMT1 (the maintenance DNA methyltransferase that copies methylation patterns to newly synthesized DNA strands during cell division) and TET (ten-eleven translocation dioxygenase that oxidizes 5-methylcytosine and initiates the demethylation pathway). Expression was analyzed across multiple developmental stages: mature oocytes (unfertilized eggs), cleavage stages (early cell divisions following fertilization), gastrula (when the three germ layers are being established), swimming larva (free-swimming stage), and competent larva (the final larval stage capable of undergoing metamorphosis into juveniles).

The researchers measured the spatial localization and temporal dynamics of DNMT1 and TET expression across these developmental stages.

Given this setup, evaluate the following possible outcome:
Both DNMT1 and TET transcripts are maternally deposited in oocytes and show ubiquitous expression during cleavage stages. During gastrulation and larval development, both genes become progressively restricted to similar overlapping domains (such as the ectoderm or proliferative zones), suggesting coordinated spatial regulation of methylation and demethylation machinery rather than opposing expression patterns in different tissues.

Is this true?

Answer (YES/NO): NO